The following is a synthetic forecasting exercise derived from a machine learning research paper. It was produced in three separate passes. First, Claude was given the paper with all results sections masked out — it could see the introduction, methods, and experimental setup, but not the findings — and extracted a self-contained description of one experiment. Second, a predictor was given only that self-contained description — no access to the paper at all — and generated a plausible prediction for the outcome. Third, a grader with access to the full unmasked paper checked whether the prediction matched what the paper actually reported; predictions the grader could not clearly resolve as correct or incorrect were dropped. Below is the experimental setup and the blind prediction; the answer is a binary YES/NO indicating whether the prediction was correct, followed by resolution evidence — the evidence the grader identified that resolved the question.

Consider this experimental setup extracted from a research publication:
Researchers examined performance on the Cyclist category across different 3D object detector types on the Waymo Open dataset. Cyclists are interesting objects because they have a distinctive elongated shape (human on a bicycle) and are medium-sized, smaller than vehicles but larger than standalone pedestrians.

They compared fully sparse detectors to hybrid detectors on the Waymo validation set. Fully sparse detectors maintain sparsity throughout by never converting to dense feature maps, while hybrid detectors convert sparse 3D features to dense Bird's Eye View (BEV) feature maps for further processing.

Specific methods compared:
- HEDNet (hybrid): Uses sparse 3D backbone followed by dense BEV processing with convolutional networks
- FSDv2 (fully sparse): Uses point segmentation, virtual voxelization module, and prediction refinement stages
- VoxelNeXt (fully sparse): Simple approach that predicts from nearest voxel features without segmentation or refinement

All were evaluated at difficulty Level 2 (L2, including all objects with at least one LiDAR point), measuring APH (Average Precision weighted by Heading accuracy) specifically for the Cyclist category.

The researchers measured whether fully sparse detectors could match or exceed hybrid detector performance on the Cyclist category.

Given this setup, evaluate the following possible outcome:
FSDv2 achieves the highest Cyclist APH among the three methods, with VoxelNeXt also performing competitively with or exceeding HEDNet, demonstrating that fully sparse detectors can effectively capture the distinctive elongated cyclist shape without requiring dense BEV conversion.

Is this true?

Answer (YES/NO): NO